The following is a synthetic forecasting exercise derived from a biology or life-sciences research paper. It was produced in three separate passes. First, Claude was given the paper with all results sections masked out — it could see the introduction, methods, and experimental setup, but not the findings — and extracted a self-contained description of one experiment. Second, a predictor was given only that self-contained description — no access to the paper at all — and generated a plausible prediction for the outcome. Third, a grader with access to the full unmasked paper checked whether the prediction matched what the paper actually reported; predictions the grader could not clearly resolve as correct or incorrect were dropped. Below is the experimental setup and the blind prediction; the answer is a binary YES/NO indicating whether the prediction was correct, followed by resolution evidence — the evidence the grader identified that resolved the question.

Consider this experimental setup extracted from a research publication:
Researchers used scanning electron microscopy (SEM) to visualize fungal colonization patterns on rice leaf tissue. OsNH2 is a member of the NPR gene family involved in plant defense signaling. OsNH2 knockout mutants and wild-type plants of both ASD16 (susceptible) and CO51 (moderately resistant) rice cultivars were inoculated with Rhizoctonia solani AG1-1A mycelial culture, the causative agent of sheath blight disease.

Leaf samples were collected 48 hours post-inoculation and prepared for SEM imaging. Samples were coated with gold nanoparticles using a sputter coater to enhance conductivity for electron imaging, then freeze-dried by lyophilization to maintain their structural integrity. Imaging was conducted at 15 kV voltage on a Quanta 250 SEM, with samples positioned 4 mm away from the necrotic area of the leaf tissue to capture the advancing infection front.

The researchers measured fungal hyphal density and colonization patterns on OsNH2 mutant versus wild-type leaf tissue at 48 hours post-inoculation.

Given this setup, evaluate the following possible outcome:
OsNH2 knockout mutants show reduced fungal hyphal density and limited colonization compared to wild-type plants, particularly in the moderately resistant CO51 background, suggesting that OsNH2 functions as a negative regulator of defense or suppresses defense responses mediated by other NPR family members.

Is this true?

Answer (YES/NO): NO